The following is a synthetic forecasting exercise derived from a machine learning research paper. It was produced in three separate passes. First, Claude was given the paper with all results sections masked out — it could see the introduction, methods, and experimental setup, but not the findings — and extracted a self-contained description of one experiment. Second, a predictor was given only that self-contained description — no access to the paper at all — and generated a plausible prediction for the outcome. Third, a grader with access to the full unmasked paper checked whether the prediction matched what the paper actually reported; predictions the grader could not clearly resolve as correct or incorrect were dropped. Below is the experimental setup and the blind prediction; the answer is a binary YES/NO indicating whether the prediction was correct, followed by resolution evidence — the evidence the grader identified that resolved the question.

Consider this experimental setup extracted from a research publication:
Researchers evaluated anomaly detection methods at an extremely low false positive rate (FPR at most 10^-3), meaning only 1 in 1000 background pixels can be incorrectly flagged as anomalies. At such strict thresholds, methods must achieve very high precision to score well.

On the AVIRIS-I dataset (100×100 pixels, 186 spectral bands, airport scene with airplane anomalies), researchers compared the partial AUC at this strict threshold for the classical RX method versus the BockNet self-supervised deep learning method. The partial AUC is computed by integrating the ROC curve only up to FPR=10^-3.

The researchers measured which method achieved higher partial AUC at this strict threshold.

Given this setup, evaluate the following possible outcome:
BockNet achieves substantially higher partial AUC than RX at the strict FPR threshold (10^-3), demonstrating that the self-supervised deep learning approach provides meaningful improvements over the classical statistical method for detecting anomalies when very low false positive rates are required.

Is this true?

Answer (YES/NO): NO